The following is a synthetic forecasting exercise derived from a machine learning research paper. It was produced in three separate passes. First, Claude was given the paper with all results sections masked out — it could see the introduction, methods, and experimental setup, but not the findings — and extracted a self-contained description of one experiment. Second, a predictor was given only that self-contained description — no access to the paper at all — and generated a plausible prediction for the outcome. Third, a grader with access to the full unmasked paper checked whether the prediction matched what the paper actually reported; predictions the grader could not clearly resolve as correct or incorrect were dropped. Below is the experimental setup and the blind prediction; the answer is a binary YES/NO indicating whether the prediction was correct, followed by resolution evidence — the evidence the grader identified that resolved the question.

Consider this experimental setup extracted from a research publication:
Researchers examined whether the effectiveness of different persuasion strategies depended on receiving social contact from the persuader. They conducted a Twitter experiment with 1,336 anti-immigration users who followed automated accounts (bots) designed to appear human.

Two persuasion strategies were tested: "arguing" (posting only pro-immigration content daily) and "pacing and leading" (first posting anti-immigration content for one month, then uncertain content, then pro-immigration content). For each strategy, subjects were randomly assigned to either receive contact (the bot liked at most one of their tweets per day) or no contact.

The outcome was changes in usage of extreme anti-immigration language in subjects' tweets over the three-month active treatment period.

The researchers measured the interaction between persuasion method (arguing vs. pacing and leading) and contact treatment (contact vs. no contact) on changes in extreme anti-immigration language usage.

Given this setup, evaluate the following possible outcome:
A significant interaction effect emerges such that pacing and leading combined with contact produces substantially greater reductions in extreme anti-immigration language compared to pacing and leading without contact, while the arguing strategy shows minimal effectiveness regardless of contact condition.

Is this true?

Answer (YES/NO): NO